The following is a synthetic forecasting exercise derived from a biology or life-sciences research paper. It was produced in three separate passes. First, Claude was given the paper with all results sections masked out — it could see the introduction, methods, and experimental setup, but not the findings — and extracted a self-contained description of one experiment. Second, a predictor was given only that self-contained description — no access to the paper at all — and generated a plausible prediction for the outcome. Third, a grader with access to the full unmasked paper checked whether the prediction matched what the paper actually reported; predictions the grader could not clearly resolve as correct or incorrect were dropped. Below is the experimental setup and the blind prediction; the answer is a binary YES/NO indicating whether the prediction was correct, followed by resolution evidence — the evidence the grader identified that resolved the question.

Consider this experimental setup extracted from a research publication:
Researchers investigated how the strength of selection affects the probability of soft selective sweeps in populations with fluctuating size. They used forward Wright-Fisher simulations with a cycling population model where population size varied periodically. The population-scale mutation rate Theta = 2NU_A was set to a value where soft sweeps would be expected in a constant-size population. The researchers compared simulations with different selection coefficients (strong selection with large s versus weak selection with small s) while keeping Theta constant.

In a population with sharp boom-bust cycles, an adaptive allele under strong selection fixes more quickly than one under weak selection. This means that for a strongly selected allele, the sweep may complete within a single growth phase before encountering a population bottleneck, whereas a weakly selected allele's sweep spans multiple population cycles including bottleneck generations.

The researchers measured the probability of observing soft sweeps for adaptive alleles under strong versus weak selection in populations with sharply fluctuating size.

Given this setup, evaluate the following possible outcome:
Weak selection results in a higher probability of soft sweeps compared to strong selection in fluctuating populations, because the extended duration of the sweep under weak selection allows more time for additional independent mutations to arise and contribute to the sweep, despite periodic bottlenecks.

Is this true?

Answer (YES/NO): NO